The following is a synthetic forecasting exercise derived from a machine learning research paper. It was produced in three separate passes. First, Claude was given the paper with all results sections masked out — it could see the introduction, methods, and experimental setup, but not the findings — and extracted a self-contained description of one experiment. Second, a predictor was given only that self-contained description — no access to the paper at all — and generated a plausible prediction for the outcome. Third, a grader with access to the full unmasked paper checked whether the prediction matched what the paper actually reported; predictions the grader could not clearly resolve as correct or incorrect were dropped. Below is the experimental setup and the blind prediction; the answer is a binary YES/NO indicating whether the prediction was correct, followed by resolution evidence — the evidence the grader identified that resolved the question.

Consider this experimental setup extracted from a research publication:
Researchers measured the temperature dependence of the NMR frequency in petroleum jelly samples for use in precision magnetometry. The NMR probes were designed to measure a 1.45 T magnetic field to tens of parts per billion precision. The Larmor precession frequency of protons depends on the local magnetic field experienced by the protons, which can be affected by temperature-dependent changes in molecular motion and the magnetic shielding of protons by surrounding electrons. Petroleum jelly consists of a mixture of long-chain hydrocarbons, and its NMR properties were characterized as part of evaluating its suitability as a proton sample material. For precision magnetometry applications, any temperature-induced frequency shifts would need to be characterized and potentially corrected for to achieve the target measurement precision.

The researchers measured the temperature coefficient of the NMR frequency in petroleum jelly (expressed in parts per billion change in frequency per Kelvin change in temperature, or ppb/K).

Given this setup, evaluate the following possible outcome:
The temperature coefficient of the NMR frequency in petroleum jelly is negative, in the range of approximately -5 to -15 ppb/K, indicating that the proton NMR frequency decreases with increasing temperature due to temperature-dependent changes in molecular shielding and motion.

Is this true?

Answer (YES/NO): NO